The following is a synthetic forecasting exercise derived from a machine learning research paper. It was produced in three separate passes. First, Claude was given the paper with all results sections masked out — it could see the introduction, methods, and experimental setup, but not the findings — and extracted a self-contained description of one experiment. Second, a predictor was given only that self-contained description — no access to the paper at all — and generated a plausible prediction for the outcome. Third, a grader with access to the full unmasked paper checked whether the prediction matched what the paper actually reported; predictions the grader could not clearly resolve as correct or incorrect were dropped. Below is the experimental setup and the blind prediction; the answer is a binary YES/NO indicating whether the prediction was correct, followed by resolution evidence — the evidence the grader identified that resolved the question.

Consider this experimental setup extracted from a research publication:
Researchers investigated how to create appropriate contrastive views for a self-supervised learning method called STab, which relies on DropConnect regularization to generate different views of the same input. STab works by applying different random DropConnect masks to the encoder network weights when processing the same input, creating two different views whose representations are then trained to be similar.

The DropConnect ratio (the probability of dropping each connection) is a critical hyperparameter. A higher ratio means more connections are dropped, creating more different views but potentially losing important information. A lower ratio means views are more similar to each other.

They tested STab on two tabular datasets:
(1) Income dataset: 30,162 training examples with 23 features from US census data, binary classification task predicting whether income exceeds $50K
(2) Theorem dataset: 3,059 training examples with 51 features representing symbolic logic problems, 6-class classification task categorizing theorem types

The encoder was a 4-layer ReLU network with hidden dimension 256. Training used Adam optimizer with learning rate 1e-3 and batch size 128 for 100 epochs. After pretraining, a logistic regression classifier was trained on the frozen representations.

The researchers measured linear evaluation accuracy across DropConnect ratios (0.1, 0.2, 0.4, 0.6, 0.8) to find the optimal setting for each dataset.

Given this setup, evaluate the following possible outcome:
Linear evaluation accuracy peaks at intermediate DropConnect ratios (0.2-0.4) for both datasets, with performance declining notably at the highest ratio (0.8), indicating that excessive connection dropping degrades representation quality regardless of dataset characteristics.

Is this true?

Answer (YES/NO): NO